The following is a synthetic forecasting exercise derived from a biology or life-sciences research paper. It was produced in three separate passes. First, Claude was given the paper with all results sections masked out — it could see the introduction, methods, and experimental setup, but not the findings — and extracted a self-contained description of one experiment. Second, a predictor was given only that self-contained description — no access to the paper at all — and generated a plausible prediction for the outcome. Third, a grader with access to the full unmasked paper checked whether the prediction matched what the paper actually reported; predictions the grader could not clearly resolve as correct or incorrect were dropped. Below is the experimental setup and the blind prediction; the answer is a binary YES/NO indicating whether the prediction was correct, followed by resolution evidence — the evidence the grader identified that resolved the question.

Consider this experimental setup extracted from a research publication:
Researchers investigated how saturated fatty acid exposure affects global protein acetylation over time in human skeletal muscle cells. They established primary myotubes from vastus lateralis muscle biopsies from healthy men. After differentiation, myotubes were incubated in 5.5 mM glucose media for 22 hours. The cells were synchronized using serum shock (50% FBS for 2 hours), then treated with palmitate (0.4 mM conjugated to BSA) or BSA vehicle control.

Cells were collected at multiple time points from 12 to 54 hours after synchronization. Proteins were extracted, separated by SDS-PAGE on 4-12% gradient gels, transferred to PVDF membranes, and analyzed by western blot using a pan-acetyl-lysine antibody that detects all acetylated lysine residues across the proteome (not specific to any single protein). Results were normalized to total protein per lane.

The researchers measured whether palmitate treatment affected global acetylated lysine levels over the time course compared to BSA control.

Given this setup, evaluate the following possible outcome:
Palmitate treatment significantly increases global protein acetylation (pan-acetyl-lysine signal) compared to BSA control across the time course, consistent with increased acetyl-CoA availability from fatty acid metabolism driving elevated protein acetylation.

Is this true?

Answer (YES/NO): NO